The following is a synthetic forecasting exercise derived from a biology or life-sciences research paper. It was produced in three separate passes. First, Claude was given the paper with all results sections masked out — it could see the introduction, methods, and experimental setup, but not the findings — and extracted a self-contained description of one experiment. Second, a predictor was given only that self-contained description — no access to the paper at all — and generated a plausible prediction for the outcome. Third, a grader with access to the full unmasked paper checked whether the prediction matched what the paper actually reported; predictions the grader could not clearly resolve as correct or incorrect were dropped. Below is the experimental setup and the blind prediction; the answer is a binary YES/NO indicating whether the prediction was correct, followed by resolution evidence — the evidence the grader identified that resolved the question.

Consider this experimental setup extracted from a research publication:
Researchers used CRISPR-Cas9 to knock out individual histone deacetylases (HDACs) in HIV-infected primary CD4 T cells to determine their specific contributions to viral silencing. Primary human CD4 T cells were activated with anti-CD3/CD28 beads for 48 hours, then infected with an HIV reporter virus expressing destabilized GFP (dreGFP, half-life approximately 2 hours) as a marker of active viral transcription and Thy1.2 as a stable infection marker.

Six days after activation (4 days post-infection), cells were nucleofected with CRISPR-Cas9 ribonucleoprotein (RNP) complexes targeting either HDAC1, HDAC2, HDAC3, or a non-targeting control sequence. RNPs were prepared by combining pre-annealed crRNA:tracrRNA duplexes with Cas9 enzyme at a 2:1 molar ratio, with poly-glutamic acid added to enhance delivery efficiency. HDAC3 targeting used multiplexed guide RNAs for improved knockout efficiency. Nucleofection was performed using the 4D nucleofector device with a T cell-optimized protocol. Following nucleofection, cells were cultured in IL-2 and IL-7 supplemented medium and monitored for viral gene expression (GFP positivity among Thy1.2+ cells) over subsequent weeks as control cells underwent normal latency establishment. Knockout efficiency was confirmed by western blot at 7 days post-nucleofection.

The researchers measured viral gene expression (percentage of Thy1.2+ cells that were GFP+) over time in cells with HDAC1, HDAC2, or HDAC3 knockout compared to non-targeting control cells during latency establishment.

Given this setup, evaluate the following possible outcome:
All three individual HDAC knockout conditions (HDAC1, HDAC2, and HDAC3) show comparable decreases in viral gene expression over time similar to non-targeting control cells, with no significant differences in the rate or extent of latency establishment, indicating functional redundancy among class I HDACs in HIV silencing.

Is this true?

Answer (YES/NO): NO